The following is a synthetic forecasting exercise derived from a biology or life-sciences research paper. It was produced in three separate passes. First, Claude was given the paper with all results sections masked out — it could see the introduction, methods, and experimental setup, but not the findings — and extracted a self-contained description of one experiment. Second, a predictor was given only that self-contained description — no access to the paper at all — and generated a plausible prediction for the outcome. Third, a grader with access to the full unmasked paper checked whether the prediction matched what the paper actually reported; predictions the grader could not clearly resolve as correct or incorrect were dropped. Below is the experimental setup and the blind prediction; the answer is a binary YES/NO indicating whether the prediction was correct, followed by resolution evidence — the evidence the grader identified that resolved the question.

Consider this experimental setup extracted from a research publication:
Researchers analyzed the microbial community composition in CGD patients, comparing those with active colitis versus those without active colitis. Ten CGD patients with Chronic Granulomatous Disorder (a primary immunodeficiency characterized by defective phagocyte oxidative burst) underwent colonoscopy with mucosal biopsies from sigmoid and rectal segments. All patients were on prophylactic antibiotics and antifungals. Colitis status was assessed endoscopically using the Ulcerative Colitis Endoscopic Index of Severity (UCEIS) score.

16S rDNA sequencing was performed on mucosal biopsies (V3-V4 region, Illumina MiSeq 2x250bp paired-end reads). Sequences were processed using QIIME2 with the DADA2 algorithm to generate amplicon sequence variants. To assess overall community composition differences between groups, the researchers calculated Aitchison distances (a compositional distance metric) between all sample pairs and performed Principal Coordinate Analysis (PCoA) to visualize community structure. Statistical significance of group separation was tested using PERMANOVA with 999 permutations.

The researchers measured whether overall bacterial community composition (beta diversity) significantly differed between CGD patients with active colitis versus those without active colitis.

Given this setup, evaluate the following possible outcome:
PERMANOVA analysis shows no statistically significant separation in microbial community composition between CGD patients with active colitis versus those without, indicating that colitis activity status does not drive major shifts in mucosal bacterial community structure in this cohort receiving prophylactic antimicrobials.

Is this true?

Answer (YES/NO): NO